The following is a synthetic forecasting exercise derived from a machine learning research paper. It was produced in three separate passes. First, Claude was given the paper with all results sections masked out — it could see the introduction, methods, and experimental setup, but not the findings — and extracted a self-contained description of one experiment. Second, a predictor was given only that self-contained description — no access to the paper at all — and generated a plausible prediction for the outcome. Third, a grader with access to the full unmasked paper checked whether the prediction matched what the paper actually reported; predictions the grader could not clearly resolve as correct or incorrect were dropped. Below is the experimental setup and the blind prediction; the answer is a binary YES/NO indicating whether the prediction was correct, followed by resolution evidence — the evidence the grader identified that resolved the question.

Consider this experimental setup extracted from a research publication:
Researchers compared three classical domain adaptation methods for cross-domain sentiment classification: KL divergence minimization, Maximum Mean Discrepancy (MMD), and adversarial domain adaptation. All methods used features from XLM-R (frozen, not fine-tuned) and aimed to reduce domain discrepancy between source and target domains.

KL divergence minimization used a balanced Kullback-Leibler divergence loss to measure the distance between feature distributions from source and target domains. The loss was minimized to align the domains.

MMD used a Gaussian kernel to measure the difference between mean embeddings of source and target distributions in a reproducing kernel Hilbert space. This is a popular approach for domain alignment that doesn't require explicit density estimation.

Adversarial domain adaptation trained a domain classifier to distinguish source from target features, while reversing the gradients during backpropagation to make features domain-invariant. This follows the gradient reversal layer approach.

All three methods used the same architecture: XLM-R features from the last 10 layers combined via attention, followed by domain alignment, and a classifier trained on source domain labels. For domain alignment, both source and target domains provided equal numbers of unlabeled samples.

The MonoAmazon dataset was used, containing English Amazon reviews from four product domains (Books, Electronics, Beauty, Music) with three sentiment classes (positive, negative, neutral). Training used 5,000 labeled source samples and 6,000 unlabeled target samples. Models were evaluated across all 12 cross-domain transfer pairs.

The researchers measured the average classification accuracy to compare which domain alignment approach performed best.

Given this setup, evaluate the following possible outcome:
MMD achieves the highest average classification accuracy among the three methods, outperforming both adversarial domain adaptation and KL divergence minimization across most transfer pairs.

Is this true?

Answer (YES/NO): YES